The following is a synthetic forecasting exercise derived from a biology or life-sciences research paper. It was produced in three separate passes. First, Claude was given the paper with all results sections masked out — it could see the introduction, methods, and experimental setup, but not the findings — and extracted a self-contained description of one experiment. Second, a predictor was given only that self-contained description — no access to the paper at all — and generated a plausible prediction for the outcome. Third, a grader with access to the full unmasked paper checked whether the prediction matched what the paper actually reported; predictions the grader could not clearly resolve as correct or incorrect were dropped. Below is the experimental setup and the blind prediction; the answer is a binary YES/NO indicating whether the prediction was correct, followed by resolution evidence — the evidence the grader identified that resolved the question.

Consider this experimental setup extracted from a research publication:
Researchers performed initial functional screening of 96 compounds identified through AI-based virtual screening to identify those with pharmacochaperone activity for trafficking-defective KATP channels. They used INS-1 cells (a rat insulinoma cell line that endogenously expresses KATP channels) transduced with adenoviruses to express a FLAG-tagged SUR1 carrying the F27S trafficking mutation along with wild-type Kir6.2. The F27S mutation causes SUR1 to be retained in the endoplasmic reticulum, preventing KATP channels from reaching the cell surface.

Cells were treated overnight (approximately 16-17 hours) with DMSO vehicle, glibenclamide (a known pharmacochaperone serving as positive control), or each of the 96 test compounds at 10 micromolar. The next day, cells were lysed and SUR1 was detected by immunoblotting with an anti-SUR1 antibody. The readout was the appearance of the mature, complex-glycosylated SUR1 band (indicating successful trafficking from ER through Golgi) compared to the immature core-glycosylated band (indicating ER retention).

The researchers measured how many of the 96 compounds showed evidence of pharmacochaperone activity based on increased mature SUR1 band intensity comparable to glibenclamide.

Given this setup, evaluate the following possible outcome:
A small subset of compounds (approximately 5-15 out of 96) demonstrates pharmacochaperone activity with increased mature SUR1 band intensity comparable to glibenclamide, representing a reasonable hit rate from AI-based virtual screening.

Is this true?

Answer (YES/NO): NO